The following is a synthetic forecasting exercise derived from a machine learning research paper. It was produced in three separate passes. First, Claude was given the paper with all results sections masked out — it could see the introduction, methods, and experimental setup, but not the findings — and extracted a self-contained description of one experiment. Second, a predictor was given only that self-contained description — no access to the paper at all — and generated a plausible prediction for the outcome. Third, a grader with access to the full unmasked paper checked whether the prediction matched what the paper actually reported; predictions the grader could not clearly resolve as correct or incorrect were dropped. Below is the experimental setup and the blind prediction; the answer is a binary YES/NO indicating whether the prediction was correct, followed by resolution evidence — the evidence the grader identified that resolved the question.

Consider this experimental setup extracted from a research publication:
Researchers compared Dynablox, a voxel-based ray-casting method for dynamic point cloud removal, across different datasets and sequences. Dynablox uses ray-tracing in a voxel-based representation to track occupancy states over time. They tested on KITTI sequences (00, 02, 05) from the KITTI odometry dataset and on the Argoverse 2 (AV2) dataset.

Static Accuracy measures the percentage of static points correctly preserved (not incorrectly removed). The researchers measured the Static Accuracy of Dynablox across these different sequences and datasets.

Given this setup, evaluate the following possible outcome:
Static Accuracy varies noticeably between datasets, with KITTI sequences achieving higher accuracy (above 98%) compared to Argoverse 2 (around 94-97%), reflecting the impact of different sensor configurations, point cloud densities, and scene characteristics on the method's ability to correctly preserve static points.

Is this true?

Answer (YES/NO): NO